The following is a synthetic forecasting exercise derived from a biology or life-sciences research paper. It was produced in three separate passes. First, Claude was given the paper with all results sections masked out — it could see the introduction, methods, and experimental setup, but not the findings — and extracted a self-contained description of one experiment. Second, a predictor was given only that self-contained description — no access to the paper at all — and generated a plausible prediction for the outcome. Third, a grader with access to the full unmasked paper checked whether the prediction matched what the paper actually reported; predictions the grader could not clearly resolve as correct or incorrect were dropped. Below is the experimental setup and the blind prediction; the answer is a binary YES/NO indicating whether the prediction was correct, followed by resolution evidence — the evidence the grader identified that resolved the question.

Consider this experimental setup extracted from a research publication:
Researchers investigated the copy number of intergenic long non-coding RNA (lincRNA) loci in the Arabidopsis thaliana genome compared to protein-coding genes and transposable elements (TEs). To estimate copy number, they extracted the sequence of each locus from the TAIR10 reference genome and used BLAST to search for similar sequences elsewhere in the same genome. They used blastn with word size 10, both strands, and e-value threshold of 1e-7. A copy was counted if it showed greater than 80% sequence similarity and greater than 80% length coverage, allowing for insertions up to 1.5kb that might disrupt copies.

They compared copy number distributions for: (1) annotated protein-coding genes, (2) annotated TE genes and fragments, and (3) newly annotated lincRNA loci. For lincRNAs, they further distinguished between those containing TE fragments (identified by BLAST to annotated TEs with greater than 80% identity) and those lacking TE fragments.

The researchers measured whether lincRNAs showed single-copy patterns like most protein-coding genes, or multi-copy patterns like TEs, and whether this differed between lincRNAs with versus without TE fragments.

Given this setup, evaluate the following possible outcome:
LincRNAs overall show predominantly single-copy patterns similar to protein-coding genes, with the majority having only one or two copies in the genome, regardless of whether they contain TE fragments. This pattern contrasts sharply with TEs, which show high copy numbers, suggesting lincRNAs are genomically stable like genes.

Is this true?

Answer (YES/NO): NO